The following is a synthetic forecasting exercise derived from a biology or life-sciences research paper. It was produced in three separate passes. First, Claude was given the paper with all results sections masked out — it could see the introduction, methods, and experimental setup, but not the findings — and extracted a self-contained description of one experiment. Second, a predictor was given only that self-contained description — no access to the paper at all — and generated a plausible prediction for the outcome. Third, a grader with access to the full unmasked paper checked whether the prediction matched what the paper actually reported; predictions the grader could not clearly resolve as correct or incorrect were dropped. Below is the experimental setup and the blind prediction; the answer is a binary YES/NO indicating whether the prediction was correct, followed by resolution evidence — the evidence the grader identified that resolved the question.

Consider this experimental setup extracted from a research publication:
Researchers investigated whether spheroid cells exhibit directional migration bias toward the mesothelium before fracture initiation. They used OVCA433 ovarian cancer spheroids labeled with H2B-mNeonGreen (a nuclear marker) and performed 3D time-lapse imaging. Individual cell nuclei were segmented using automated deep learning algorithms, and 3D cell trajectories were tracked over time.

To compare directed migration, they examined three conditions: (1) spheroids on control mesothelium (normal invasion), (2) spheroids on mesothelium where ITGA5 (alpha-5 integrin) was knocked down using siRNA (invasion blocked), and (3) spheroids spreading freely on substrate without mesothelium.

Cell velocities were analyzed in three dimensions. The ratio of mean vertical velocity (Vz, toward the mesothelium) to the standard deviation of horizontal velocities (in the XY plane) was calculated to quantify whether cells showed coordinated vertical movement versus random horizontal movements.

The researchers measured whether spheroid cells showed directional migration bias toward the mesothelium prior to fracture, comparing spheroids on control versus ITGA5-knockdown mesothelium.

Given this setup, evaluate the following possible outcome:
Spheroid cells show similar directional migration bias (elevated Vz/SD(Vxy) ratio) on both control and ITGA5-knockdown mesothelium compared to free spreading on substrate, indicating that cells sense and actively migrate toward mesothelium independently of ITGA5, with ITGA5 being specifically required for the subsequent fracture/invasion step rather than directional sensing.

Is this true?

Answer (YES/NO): NO